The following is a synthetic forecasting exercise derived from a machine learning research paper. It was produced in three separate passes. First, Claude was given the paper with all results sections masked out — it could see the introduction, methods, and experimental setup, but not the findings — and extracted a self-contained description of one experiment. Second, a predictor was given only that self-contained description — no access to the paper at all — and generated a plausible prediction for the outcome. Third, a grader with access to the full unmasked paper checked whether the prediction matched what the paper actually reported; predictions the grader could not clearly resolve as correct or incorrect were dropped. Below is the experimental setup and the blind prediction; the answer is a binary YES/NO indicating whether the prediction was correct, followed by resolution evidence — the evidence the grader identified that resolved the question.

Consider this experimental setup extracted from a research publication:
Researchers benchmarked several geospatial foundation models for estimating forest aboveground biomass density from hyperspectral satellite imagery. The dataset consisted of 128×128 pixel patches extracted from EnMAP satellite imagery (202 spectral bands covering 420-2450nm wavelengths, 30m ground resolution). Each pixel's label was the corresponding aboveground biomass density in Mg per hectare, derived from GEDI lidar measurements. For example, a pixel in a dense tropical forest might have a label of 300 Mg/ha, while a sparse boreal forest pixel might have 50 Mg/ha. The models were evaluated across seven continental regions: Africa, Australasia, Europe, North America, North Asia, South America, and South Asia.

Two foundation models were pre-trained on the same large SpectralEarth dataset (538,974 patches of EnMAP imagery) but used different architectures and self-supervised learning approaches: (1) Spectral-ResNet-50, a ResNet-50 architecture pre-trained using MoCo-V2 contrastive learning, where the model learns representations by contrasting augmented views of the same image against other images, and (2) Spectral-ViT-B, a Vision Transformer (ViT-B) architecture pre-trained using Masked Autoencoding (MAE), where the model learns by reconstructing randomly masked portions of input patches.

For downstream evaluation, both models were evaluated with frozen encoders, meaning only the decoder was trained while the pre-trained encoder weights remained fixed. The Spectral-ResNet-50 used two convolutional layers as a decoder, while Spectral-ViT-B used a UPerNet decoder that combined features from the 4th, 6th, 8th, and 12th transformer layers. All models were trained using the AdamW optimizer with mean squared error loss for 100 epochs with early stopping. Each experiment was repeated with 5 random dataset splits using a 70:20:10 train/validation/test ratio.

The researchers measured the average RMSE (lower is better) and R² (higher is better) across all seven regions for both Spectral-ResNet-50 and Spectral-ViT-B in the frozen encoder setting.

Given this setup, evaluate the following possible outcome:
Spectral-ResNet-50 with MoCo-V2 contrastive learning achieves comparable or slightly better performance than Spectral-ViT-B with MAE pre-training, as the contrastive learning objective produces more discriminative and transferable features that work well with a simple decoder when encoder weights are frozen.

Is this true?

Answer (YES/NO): NO